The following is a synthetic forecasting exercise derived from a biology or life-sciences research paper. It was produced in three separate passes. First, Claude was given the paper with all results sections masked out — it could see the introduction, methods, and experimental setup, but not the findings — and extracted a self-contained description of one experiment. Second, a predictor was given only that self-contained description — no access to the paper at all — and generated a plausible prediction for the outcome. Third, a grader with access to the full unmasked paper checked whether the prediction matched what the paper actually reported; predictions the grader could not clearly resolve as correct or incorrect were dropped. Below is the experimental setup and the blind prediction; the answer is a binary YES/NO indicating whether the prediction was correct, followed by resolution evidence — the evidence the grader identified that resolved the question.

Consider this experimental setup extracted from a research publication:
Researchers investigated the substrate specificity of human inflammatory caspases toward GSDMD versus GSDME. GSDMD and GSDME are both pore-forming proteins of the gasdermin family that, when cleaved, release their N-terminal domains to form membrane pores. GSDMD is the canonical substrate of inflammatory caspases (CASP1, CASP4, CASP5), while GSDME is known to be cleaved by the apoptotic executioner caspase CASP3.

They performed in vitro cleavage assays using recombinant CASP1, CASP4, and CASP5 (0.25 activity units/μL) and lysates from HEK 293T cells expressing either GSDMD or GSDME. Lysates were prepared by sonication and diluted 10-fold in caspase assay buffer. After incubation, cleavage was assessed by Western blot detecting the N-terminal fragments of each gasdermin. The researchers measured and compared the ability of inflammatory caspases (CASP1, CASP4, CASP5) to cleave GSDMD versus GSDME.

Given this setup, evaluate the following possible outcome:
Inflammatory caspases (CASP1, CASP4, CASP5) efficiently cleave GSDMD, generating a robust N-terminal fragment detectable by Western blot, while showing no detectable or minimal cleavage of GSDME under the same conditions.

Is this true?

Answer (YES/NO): YES